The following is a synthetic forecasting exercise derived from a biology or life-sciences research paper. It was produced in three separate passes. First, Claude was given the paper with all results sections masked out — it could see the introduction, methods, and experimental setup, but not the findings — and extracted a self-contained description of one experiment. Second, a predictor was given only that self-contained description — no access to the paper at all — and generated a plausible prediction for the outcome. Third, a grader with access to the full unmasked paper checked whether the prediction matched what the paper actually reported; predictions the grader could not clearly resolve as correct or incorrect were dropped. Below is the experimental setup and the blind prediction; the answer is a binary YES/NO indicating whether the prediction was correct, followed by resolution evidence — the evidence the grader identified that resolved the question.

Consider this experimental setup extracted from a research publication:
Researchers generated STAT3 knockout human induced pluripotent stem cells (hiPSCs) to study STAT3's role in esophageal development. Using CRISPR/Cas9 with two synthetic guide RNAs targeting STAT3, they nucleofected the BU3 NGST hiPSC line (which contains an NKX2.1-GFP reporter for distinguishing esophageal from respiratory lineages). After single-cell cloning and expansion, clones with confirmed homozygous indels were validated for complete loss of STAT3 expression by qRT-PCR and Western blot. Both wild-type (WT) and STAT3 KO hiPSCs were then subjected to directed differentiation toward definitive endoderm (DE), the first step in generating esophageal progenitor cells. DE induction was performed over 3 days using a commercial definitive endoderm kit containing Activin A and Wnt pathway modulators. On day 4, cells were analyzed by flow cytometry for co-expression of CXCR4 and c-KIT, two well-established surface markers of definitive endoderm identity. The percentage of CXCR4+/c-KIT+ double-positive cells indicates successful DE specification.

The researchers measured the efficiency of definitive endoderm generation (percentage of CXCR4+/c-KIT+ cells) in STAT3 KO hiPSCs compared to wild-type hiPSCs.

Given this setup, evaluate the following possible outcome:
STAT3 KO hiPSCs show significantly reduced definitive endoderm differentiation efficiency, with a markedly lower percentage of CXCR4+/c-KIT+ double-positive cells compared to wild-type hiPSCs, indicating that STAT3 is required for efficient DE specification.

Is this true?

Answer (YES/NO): NO